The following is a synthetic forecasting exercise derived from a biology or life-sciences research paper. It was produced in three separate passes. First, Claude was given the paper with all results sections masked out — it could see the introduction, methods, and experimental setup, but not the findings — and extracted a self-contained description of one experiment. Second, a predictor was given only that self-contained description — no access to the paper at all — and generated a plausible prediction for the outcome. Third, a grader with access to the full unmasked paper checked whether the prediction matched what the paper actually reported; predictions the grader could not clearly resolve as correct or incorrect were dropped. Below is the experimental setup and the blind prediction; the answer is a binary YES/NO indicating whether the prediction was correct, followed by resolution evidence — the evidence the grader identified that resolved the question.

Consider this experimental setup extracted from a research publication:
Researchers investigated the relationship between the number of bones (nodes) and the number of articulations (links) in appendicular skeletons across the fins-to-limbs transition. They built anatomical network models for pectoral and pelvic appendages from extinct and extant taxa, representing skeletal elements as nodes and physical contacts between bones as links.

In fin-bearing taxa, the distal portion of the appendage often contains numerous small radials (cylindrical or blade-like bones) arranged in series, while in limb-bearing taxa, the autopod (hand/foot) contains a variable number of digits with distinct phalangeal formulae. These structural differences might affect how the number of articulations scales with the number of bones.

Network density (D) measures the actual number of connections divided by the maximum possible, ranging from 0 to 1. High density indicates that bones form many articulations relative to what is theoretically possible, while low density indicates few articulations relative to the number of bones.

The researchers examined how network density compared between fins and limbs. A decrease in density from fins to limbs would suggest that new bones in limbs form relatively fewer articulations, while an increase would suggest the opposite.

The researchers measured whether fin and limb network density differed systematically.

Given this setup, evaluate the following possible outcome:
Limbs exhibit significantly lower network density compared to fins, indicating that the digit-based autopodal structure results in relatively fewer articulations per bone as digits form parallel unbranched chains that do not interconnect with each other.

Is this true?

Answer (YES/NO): YES